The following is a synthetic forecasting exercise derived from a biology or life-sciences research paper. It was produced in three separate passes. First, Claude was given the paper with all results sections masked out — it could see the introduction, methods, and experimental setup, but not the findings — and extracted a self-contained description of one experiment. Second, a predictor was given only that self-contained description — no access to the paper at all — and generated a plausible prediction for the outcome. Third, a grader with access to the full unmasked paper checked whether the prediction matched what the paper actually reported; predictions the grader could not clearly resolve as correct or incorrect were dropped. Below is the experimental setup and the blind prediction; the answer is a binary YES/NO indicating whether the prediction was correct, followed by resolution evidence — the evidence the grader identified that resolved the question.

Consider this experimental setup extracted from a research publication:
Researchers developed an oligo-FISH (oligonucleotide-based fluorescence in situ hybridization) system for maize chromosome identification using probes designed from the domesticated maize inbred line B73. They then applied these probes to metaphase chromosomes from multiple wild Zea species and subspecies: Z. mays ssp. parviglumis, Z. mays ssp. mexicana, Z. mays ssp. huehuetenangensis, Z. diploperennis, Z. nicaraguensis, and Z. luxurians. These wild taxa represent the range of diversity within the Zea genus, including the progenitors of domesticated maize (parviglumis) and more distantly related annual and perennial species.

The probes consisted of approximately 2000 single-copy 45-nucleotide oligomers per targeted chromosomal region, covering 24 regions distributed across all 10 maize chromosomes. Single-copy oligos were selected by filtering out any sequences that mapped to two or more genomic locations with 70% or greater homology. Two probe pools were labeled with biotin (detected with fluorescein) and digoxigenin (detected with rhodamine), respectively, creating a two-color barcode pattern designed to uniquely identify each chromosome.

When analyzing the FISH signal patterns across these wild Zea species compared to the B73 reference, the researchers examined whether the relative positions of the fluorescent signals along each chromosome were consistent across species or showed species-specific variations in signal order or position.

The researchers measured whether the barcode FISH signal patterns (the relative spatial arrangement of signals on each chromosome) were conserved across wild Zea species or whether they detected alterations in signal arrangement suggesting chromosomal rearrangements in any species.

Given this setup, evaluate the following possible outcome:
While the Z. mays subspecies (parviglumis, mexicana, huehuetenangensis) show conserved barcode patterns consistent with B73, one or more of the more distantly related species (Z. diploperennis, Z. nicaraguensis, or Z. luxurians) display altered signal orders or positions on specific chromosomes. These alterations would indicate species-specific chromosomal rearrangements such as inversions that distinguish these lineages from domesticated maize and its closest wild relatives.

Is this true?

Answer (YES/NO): YES